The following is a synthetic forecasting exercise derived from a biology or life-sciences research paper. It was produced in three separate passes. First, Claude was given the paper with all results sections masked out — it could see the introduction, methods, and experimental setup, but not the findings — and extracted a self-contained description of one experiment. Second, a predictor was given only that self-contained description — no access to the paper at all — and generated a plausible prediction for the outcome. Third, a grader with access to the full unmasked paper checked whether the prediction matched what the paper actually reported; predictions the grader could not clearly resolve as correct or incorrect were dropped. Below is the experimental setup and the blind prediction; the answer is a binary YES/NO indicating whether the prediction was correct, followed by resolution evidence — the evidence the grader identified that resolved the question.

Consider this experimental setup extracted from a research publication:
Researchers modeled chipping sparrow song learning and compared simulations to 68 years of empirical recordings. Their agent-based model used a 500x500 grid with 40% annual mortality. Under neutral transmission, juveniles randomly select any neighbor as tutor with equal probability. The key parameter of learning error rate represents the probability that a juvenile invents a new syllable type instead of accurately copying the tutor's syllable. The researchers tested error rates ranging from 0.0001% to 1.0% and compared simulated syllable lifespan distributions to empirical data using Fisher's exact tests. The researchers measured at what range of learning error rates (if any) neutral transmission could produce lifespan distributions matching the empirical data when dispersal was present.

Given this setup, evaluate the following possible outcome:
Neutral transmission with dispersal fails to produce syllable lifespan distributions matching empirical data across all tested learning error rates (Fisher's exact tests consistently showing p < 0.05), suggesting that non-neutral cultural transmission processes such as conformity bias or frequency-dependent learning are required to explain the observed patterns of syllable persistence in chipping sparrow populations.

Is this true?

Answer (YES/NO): NO